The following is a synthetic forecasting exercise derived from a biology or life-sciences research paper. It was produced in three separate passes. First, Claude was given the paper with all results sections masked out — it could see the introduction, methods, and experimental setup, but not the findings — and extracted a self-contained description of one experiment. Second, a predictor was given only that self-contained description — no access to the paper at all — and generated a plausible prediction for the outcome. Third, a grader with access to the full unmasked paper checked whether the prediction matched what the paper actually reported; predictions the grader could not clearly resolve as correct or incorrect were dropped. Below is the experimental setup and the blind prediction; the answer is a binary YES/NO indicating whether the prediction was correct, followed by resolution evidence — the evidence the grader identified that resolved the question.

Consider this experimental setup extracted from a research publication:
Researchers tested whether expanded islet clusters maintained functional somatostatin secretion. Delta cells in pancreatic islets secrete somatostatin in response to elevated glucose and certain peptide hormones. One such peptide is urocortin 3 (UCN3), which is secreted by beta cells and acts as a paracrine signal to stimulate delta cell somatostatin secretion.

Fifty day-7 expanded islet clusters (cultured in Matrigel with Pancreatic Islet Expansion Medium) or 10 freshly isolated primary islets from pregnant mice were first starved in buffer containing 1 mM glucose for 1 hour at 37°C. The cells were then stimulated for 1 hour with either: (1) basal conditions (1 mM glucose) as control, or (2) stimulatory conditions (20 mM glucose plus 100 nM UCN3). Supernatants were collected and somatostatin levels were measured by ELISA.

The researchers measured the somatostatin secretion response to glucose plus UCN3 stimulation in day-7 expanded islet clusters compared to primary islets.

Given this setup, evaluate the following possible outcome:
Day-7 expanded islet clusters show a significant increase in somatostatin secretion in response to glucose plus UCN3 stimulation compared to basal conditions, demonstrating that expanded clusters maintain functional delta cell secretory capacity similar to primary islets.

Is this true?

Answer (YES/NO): YES